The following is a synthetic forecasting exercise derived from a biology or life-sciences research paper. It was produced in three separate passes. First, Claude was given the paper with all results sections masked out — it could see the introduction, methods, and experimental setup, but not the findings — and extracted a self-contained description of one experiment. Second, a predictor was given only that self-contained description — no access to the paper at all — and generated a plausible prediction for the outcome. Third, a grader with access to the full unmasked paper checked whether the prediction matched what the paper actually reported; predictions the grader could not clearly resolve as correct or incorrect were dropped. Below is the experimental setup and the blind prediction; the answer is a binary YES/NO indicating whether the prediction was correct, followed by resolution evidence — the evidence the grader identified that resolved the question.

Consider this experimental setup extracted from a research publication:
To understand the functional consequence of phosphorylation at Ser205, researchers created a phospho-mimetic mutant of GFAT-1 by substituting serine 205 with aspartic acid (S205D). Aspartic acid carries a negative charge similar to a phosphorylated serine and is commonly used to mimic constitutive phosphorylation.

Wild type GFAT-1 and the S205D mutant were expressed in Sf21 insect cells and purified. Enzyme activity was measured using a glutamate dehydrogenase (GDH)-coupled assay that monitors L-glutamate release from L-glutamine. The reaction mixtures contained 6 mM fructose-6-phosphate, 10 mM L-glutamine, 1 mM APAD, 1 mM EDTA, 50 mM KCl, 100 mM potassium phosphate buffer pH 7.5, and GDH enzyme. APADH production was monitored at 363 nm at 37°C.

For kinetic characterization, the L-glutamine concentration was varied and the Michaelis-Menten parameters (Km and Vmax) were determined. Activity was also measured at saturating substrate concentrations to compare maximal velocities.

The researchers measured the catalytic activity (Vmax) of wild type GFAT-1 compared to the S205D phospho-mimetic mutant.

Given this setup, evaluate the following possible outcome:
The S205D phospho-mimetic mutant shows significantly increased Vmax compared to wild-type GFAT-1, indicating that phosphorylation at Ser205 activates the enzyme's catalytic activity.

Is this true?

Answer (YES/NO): NO